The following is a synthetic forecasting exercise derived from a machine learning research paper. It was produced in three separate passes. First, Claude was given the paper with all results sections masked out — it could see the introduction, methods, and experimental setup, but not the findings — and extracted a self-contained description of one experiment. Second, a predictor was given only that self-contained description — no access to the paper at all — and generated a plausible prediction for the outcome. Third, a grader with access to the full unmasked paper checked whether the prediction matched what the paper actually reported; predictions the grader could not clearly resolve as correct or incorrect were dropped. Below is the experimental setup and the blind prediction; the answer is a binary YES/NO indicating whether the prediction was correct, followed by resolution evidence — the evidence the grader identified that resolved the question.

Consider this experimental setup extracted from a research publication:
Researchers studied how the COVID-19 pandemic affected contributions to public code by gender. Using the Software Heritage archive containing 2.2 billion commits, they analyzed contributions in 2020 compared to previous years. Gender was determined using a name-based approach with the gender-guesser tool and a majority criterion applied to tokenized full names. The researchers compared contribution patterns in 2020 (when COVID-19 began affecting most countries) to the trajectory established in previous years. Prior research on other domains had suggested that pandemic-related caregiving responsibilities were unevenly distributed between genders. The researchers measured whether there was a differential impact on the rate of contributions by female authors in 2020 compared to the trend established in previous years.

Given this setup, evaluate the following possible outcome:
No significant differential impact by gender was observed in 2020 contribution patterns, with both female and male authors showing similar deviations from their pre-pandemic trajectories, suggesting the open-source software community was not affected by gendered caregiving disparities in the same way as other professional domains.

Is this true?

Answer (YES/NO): NO